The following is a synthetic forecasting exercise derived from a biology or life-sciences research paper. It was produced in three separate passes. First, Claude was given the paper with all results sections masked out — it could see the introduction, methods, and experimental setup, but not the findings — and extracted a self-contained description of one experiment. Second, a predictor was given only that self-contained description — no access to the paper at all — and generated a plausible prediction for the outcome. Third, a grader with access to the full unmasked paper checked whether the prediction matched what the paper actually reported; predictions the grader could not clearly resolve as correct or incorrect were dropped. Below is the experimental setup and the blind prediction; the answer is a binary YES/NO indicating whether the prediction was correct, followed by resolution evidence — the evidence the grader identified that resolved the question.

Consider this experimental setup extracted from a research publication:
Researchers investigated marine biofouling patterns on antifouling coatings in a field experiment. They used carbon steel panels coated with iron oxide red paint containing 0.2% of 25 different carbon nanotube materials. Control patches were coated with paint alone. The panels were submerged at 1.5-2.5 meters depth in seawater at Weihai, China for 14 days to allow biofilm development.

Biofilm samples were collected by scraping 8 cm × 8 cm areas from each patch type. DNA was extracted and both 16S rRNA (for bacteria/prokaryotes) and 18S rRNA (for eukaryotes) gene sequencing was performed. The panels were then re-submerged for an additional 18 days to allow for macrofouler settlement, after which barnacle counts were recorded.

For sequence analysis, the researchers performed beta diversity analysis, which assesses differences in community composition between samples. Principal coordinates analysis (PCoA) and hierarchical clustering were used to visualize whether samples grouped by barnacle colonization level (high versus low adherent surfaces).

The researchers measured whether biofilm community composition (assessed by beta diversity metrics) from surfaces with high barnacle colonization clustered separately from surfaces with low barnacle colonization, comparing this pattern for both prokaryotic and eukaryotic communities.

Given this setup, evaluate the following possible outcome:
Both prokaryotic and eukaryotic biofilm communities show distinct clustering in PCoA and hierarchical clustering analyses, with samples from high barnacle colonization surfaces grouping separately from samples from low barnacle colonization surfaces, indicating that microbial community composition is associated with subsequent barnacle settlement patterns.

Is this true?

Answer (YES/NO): NO